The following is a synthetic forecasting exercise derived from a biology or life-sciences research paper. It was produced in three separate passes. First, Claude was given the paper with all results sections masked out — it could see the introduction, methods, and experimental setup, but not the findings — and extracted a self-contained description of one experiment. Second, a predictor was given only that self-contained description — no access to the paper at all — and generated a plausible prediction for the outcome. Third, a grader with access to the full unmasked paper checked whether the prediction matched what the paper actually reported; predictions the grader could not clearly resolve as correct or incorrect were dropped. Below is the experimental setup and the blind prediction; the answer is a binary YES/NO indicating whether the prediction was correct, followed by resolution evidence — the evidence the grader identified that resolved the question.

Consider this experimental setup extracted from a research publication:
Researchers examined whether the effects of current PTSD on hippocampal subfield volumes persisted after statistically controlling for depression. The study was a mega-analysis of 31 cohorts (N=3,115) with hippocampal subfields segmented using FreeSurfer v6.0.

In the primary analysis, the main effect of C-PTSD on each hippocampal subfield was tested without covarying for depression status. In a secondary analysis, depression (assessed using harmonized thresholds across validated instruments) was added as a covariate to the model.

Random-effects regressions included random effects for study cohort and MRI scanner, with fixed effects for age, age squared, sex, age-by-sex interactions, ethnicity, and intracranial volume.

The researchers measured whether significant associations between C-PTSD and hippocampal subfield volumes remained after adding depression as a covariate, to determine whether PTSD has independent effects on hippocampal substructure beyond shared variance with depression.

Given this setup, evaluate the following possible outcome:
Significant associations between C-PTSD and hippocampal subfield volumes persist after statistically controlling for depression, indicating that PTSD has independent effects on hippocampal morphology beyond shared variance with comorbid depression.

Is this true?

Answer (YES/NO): NO